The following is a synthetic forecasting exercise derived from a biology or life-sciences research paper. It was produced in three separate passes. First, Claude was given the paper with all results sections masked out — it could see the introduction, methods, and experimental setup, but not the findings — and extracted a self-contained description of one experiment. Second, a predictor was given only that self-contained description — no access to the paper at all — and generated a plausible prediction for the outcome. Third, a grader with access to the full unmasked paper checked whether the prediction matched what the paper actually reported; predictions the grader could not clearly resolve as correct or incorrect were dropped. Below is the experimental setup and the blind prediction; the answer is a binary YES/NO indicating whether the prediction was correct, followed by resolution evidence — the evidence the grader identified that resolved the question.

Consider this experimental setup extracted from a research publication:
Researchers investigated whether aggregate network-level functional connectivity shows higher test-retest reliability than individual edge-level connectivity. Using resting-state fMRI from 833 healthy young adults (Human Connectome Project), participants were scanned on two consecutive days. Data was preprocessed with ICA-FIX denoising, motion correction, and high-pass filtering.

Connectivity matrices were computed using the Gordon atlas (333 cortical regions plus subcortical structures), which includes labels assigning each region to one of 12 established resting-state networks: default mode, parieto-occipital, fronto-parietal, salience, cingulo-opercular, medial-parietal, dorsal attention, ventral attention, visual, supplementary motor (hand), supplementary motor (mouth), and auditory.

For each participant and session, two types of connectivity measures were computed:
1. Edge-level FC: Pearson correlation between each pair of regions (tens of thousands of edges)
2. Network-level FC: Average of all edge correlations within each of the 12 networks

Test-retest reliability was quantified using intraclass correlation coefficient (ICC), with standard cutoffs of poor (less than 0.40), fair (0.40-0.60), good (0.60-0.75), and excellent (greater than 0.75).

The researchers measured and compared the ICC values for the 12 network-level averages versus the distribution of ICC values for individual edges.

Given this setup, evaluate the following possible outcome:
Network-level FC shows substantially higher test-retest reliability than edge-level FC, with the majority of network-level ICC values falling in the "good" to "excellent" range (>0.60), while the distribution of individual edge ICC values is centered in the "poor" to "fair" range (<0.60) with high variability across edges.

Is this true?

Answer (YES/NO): YES